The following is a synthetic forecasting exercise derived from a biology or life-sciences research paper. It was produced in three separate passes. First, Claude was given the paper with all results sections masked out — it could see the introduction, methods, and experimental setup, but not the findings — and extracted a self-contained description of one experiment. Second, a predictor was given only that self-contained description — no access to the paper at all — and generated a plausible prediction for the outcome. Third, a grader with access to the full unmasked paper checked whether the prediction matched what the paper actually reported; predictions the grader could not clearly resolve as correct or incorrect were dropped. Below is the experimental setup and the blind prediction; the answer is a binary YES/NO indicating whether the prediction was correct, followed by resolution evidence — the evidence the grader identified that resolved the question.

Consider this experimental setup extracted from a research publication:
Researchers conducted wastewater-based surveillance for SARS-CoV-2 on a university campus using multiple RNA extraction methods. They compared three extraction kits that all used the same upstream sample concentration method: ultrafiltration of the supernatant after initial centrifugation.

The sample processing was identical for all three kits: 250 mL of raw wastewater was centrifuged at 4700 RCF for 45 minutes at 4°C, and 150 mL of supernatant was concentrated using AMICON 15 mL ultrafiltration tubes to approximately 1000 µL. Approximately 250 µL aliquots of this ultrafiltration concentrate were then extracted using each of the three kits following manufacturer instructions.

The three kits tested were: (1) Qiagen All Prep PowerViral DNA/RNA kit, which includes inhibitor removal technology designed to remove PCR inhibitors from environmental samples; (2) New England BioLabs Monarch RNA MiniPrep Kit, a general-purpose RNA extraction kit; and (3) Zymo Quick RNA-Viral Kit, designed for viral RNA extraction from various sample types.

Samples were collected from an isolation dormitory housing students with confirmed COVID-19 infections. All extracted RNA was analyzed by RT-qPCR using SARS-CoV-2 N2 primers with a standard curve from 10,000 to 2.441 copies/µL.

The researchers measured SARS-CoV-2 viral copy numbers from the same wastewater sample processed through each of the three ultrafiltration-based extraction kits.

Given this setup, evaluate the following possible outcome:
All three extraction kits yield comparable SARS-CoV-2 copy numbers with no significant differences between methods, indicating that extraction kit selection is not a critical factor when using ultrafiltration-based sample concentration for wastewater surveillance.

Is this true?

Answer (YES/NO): NO